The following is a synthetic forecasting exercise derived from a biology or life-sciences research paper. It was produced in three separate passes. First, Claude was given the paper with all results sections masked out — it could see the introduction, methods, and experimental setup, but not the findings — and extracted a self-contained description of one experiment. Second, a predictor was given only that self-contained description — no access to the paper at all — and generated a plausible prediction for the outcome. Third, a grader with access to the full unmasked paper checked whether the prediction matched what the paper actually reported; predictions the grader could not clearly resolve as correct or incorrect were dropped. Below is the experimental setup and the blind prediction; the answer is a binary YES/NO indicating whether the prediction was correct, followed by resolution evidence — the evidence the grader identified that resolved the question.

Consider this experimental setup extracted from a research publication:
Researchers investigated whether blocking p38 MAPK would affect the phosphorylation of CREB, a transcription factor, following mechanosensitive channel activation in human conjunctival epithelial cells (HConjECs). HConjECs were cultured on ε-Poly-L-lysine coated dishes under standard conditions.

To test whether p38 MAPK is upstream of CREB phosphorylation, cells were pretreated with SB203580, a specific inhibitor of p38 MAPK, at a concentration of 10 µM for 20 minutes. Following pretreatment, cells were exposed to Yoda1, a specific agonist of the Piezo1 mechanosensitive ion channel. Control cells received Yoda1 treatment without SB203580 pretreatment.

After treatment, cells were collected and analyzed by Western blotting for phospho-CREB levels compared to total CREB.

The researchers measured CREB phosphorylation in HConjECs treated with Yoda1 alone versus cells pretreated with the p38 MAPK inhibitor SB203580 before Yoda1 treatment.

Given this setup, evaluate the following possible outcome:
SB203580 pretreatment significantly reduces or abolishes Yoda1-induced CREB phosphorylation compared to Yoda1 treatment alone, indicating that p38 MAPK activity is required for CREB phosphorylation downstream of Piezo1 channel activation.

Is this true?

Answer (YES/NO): YES